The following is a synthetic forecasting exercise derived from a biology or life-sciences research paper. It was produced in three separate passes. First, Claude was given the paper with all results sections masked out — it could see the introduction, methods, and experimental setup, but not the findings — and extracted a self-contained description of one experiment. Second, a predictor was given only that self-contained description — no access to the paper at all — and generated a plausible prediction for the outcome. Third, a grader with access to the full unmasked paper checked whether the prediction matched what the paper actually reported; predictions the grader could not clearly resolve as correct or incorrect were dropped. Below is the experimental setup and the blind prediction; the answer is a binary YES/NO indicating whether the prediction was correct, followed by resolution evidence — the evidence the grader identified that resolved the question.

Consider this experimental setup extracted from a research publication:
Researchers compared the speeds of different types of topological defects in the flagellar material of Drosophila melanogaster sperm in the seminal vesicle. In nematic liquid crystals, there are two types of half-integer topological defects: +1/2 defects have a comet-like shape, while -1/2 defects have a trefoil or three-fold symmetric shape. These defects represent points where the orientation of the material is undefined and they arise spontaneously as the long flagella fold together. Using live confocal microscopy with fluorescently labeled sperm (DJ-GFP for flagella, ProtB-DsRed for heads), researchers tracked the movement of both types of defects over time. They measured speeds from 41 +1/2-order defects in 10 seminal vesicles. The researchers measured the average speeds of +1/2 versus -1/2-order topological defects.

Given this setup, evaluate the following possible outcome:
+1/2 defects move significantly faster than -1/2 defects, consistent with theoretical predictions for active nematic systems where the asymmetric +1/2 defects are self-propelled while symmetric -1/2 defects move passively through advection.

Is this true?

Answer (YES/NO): YES